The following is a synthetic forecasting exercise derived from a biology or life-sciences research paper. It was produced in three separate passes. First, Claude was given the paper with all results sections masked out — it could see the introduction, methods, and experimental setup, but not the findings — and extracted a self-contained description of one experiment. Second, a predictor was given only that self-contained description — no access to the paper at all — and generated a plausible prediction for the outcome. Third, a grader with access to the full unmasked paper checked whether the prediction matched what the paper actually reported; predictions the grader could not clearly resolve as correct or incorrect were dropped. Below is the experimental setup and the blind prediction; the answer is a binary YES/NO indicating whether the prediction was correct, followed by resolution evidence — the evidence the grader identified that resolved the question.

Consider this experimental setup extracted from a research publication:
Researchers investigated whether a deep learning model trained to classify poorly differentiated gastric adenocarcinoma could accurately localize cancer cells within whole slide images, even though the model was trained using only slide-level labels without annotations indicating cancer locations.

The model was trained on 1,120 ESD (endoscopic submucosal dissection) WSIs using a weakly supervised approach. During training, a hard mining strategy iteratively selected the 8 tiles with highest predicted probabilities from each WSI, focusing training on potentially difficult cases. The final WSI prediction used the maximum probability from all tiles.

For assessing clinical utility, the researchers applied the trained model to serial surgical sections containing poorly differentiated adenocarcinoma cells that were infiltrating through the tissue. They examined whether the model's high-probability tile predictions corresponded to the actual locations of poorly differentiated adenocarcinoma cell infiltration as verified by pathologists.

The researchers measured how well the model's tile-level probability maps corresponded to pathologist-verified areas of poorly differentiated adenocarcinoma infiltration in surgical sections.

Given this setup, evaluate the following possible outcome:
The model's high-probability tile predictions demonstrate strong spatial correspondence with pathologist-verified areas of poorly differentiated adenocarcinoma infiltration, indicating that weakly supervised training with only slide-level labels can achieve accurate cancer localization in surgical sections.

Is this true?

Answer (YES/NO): YES